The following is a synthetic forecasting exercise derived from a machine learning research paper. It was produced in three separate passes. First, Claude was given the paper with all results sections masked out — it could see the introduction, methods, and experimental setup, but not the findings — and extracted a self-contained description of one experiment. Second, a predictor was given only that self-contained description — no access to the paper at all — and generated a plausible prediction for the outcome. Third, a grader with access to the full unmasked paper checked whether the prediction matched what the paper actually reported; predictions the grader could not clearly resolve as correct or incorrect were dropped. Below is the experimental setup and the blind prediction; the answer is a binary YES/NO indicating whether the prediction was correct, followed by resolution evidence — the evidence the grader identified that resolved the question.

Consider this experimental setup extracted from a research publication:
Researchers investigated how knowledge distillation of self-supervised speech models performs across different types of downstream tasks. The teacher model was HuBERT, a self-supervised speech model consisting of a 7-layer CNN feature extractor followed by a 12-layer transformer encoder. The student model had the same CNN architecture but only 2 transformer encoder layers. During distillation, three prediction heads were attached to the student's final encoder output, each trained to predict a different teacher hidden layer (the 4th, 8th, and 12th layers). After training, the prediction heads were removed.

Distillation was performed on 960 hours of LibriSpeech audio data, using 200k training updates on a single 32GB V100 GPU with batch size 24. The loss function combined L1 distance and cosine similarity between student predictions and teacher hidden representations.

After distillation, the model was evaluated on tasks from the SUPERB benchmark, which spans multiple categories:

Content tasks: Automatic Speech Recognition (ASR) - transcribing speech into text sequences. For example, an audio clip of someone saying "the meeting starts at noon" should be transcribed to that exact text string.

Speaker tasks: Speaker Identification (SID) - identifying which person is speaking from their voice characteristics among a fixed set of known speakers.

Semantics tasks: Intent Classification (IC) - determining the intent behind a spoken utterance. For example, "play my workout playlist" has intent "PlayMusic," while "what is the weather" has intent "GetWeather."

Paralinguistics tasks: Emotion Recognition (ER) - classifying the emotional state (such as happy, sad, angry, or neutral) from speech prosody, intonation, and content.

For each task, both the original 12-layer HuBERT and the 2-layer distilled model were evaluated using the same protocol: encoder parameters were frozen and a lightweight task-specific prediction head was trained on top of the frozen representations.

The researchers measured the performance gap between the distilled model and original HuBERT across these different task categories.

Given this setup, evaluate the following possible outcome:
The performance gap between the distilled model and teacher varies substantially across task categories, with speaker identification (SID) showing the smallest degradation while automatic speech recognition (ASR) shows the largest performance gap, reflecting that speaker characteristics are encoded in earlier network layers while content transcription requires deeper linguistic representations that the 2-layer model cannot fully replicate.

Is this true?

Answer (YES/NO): NO